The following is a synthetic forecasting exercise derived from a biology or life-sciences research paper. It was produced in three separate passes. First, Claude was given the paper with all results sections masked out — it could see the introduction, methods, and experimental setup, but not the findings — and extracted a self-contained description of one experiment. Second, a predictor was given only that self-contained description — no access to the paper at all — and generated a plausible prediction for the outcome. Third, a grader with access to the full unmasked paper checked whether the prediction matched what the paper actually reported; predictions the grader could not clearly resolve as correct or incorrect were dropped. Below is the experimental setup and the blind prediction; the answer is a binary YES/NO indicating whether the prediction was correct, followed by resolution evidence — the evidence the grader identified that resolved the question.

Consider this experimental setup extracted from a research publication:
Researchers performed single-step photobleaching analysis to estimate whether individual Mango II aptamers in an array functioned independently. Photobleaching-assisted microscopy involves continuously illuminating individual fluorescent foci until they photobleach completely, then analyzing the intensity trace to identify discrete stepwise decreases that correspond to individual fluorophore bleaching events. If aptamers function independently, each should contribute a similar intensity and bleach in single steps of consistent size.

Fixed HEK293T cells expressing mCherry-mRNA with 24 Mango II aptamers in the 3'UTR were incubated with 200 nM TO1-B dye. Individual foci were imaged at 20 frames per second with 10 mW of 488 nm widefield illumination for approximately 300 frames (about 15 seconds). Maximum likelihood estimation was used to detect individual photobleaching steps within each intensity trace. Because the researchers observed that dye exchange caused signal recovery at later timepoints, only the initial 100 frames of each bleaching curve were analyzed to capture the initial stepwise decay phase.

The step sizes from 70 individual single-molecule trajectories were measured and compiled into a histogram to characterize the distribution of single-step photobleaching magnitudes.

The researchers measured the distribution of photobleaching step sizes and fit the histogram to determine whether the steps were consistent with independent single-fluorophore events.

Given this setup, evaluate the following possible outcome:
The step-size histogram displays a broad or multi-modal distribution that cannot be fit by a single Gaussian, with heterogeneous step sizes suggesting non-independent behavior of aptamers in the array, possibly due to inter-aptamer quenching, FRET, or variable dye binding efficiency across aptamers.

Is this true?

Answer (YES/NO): NO